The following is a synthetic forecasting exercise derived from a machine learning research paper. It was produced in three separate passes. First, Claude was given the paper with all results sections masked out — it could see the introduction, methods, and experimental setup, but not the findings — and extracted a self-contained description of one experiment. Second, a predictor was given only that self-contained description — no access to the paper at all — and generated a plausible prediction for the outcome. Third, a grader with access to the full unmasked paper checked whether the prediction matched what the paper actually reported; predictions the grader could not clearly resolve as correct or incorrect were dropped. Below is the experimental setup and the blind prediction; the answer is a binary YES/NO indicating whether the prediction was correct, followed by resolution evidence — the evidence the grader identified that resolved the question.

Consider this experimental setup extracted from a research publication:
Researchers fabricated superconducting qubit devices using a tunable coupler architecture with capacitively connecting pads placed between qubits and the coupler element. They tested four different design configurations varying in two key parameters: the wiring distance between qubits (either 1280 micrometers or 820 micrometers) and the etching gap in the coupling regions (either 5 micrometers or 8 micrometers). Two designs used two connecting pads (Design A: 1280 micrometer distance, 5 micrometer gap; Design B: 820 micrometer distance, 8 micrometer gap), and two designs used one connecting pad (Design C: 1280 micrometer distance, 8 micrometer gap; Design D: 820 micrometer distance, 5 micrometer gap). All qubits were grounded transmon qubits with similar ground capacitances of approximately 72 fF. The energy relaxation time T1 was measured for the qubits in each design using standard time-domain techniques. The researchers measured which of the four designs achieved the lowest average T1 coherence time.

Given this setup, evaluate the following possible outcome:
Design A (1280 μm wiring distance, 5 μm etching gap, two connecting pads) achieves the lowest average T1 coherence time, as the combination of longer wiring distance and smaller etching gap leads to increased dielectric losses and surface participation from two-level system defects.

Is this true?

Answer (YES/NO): YES